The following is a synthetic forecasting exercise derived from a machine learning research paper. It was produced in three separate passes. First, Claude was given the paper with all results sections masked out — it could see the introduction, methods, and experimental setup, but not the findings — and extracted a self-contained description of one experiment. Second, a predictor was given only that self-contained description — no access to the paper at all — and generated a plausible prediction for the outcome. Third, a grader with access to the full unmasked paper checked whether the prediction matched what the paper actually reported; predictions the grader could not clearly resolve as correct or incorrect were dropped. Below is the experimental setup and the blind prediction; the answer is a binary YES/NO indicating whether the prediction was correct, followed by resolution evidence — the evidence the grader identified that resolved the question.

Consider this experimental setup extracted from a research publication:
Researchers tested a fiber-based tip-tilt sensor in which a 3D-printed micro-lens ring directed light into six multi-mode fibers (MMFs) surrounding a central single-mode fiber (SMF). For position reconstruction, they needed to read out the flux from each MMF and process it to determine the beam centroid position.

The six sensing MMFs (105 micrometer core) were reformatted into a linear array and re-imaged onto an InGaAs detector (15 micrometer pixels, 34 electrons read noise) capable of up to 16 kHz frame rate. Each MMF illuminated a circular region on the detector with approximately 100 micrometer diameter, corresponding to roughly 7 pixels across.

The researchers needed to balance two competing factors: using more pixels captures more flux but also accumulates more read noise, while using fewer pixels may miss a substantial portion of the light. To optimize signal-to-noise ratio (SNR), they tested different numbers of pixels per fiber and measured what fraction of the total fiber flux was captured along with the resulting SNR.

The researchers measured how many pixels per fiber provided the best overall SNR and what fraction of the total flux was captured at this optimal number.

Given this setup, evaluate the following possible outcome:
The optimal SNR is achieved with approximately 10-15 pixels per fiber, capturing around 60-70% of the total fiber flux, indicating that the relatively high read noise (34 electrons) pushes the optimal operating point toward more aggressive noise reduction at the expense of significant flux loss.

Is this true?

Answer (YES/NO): NO